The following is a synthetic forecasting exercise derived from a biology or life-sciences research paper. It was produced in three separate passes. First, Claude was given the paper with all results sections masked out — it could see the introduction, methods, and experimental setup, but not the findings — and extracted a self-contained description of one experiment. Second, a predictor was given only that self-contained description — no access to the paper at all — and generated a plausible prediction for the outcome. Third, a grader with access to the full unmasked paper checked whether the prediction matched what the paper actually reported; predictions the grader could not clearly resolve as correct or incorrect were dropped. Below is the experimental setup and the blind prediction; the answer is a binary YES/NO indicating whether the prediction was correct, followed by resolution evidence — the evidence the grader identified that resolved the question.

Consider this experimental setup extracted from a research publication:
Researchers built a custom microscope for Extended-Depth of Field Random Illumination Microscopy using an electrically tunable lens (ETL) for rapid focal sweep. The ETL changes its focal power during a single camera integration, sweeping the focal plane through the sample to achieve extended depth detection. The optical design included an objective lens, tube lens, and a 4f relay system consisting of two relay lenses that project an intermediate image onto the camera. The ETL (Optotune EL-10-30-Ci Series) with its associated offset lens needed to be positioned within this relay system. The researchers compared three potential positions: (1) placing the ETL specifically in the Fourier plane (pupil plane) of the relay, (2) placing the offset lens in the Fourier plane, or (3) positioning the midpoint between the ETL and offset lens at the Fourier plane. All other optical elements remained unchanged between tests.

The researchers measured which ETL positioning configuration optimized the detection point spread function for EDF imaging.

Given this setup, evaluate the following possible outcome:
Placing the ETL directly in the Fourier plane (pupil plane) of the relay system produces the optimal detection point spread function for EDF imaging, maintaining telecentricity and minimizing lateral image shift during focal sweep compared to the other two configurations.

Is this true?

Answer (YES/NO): YES